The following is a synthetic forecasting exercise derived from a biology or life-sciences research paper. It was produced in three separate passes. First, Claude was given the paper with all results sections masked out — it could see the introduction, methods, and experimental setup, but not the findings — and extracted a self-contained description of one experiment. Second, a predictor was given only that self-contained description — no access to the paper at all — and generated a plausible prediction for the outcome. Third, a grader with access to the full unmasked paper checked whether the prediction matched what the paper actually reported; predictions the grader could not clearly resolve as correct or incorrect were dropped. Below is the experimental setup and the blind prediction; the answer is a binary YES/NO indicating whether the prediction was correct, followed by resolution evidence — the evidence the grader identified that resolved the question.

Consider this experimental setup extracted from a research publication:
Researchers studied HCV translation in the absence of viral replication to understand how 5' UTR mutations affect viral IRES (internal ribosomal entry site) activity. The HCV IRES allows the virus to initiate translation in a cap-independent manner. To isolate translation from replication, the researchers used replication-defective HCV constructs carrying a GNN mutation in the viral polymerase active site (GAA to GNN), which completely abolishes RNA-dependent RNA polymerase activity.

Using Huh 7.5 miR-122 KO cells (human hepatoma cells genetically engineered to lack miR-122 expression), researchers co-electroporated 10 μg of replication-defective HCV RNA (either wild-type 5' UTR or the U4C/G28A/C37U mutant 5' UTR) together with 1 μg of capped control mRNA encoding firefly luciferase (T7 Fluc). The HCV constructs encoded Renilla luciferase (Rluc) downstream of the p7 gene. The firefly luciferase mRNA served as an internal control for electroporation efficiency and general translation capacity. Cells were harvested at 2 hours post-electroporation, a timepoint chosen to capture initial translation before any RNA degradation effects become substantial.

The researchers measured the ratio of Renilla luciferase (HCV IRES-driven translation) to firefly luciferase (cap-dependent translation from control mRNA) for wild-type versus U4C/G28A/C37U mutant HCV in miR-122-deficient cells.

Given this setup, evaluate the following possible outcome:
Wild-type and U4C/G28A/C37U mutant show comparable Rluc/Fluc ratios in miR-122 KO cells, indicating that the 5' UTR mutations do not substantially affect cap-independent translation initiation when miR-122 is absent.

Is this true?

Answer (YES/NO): NO